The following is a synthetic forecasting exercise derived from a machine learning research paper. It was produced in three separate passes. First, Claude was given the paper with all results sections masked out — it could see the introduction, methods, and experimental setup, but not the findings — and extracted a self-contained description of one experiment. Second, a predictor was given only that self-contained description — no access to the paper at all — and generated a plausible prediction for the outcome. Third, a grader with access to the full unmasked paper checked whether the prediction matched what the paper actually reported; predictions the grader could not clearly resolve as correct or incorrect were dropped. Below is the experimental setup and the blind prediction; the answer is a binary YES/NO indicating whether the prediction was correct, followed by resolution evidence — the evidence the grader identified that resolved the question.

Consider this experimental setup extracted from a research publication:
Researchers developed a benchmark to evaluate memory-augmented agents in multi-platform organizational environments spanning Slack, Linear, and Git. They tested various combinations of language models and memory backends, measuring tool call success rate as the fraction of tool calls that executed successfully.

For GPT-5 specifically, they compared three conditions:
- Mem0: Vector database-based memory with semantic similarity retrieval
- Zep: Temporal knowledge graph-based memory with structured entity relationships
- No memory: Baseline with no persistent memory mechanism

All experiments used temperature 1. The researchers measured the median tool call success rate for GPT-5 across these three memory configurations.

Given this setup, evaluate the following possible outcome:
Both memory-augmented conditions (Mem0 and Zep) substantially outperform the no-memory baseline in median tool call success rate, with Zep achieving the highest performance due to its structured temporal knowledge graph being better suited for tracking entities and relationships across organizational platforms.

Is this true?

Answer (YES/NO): NO